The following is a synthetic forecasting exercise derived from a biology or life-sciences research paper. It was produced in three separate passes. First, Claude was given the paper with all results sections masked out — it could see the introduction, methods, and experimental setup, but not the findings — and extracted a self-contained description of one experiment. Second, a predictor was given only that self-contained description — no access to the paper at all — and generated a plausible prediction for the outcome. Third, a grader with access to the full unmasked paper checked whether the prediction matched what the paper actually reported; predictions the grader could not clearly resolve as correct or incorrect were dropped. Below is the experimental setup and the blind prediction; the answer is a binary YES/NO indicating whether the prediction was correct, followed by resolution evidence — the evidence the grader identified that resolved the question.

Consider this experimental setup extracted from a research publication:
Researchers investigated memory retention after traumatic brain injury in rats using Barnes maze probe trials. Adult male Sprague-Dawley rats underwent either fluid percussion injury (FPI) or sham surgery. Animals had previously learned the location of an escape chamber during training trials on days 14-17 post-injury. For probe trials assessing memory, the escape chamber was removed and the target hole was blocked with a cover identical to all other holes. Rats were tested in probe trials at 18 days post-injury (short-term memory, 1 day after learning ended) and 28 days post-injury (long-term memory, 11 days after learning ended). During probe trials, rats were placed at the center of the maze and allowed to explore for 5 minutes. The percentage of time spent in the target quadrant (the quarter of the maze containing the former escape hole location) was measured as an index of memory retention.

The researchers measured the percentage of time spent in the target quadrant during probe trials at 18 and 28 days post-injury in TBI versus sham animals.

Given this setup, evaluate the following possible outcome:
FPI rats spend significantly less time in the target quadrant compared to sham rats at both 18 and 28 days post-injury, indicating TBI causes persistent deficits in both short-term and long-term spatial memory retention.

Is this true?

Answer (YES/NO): NO